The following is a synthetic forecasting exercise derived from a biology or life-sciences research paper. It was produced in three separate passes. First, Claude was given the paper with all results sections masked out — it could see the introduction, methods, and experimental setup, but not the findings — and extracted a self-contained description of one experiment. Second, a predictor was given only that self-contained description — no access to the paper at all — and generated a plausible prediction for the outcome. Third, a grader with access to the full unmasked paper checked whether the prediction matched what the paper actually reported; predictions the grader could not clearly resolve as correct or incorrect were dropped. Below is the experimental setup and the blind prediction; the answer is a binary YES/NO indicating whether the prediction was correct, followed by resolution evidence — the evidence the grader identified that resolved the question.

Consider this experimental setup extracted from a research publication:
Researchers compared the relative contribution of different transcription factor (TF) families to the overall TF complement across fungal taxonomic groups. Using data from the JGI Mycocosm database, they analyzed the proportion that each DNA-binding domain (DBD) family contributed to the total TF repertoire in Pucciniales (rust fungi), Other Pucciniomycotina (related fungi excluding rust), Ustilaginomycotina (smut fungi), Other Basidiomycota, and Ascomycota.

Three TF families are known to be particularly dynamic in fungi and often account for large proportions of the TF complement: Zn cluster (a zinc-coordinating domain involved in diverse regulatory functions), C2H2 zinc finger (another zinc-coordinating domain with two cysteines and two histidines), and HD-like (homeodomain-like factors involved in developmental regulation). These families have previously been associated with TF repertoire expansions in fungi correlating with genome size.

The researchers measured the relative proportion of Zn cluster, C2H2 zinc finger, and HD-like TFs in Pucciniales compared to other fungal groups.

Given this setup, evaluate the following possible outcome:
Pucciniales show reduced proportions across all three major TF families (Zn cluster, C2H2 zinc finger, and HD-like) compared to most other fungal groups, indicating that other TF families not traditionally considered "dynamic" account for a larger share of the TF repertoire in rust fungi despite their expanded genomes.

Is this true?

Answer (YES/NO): NO